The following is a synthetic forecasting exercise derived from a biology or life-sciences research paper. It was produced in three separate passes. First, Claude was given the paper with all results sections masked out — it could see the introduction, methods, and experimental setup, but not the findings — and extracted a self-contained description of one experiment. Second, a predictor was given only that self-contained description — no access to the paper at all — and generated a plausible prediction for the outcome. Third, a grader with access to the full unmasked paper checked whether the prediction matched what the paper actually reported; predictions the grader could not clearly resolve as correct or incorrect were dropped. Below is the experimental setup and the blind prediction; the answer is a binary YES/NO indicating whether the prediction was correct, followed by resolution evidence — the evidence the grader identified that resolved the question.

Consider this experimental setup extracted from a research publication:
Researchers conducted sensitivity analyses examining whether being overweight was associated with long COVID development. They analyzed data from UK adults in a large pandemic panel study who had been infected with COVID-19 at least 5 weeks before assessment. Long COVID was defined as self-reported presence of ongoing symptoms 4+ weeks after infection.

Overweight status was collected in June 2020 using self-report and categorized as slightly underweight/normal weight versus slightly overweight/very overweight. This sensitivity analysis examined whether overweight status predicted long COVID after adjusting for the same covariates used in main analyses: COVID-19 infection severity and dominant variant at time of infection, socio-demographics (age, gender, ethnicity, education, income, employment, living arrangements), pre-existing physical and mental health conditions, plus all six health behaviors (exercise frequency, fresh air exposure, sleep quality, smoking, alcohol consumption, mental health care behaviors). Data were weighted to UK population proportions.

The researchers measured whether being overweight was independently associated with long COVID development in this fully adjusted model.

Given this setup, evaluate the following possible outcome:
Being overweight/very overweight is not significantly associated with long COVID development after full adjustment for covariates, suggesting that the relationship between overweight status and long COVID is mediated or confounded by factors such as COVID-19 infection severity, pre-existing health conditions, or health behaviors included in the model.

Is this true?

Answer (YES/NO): NO